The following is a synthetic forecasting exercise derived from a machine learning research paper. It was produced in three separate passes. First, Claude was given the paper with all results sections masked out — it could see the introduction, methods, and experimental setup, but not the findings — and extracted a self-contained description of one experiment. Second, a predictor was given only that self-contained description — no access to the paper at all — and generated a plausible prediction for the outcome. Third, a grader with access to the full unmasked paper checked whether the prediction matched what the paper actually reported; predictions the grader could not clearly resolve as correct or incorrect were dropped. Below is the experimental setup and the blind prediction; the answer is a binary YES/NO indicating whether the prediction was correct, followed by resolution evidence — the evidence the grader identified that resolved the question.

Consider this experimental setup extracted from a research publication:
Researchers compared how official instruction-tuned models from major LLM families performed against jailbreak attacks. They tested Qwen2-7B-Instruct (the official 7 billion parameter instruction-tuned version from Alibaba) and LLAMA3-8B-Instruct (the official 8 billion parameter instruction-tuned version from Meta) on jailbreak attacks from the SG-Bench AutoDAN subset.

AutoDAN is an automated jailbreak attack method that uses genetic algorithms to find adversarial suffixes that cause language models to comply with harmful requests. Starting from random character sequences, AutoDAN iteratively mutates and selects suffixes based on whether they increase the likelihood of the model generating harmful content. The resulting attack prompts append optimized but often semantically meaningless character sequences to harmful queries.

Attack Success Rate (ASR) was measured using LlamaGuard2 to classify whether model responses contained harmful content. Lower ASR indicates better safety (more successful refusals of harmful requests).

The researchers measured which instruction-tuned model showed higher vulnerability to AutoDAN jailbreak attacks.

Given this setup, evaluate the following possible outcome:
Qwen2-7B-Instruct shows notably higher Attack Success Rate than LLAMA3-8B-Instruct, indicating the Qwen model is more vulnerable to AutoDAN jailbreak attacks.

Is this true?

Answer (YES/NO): YES